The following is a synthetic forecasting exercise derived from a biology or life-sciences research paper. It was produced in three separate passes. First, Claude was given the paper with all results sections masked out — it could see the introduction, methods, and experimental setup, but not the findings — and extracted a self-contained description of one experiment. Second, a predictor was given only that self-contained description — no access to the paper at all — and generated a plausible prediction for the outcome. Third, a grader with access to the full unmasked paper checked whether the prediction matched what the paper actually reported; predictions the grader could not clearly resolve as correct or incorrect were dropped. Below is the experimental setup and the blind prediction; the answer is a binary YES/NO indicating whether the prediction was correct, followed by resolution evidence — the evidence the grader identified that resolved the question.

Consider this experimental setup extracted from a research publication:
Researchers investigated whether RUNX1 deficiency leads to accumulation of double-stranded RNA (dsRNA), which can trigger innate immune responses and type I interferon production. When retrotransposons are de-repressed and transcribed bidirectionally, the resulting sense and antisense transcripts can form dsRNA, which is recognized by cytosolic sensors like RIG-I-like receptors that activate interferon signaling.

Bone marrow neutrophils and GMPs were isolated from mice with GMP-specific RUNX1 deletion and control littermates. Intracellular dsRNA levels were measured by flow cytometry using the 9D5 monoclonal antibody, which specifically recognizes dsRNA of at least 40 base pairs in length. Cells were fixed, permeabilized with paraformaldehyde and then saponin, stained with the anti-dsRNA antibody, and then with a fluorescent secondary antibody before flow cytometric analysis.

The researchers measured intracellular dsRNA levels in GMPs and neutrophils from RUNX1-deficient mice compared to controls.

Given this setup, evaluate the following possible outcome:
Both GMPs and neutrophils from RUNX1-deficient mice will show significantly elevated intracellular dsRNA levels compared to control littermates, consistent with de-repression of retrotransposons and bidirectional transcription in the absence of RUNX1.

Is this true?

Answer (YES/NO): NO